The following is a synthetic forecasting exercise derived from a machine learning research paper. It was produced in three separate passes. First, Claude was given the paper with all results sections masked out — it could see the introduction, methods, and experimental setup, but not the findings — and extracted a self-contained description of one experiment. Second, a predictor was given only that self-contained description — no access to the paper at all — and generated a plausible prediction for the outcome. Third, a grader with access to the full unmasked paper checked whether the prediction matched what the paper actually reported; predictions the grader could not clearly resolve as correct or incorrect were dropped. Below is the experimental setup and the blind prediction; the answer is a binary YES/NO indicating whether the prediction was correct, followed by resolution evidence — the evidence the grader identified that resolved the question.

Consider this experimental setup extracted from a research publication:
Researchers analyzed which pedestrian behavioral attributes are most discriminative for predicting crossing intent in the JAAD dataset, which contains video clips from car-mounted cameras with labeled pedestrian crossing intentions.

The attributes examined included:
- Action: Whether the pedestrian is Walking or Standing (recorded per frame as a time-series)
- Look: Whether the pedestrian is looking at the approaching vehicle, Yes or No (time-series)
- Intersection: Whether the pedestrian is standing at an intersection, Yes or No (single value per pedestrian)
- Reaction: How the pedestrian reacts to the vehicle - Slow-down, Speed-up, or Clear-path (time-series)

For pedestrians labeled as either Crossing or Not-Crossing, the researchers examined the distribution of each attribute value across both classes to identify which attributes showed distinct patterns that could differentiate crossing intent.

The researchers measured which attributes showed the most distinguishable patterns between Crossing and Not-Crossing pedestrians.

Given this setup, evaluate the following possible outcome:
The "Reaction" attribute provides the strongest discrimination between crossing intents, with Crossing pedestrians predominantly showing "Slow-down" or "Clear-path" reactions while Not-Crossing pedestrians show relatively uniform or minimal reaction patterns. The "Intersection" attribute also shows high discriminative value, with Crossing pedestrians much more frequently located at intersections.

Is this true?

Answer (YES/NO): NO